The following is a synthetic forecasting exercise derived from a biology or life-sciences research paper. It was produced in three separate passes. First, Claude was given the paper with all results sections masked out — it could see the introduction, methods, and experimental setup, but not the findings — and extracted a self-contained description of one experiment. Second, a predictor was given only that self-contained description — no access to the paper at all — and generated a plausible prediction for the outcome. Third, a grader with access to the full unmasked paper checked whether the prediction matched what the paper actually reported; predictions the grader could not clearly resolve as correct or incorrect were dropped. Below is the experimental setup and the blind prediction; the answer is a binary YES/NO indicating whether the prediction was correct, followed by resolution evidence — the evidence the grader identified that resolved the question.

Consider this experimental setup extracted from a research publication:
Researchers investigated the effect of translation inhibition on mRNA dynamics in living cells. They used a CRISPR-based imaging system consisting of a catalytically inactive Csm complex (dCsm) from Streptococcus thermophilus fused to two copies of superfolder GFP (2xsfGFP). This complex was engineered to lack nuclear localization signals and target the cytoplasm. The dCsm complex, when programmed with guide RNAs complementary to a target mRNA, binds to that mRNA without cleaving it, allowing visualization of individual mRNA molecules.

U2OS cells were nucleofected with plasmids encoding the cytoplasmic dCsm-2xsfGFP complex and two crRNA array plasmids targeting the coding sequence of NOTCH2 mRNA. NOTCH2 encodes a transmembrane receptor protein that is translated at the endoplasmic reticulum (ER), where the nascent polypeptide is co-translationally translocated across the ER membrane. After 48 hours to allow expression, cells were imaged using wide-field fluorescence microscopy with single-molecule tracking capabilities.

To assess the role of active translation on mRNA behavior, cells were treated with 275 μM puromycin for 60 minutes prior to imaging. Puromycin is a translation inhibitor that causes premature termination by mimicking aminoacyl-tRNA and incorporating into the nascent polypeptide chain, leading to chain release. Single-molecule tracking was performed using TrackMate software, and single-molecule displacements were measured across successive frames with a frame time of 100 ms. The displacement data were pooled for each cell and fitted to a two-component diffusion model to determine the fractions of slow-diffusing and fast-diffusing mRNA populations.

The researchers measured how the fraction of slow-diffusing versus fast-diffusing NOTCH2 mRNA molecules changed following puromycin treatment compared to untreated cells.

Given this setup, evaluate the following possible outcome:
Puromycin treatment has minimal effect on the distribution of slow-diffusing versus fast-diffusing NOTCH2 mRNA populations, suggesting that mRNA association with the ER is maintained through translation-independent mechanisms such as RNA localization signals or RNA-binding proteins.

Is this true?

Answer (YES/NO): NO